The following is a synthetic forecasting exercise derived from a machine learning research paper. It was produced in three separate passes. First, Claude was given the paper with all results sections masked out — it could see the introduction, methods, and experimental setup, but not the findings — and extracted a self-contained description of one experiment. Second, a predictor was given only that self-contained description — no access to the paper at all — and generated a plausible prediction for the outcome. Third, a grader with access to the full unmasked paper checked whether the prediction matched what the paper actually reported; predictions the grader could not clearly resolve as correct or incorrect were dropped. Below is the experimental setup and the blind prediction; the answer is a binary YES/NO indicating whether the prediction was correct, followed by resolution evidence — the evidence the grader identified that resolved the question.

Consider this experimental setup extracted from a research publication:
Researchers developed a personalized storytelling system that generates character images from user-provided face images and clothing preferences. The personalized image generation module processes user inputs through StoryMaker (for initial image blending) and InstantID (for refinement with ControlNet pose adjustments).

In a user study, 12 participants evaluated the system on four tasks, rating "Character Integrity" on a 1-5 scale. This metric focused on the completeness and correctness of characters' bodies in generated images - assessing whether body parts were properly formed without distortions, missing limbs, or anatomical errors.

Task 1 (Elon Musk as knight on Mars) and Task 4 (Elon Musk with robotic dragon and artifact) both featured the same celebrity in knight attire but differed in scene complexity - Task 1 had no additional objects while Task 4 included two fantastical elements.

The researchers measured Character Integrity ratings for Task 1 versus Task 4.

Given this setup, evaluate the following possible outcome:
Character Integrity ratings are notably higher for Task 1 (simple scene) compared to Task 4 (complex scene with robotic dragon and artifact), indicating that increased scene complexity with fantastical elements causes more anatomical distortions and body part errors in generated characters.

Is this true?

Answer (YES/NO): NO